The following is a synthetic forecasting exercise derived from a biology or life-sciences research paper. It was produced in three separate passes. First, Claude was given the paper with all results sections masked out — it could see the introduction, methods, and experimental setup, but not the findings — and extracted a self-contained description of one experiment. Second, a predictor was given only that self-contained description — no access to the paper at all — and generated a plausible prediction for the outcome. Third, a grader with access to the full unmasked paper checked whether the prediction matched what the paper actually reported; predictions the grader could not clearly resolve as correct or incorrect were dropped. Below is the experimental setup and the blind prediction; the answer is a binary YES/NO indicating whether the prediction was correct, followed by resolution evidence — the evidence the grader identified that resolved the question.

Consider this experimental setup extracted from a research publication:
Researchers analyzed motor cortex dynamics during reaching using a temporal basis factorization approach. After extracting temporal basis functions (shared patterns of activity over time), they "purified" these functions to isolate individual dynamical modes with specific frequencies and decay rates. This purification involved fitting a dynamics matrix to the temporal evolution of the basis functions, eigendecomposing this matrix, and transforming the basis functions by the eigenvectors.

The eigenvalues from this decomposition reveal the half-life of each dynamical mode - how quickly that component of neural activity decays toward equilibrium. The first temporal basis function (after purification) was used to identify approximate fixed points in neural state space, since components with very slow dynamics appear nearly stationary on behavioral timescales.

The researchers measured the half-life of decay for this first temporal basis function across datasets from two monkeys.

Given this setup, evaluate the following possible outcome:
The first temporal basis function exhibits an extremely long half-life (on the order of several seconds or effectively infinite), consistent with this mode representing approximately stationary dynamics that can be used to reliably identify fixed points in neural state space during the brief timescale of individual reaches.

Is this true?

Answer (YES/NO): YES